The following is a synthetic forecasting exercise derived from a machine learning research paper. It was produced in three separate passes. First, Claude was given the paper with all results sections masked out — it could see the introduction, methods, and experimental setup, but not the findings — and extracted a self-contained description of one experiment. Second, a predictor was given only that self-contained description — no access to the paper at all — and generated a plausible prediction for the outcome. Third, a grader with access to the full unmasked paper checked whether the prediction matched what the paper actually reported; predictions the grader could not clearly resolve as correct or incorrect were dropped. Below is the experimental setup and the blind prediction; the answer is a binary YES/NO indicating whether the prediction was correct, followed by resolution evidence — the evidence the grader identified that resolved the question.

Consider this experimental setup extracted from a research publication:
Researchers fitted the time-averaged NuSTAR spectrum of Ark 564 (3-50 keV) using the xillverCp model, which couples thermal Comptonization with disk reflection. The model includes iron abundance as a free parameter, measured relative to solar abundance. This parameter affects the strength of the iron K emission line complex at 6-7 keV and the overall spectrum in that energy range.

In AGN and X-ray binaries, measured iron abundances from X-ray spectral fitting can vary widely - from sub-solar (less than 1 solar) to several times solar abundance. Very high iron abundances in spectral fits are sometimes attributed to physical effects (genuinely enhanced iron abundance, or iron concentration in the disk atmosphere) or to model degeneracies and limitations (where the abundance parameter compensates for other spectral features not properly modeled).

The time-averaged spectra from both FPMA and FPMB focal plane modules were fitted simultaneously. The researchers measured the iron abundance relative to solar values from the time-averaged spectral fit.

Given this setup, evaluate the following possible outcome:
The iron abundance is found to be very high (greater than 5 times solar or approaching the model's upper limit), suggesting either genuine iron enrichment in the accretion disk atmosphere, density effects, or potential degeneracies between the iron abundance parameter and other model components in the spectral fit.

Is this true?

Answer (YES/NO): NO